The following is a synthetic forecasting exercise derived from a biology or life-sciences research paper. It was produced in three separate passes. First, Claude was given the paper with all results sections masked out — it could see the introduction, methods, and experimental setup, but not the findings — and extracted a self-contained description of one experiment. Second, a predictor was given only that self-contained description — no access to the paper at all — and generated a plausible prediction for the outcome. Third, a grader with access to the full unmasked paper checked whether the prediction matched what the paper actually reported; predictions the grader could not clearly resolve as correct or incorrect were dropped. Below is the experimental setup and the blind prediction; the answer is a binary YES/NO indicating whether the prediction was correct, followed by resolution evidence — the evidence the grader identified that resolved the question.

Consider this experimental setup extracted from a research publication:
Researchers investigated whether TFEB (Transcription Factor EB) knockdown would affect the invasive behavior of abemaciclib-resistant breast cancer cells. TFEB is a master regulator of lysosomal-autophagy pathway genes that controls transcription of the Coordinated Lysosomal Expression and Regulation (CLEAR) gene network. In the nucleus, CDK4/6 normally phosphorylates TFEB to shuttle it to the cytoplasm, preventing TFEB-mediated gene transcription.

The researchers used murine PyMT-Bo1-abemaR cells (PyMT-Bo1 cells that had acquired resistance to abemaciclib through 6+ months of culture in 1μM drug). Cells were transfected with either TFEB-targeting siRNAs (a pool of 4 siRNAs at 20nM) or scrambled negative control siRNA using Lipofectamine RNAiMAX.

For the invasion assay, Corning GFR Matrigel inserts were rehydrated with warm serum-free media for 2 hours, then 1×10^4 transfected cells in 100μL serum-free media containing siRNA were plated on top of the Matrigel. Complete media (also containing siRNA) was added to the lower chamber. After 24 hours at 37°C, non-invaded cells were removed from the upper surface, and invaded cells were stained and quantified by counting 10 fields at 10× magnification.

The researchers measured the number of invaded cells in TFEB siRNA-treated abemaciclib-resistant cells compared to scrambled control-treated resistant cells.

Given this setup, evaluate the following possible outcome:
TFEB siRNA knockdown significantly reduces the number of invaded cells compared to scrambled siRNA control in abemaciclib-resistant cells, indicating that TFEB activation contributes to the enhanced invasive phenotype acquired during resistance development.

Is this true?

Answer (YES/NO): YES